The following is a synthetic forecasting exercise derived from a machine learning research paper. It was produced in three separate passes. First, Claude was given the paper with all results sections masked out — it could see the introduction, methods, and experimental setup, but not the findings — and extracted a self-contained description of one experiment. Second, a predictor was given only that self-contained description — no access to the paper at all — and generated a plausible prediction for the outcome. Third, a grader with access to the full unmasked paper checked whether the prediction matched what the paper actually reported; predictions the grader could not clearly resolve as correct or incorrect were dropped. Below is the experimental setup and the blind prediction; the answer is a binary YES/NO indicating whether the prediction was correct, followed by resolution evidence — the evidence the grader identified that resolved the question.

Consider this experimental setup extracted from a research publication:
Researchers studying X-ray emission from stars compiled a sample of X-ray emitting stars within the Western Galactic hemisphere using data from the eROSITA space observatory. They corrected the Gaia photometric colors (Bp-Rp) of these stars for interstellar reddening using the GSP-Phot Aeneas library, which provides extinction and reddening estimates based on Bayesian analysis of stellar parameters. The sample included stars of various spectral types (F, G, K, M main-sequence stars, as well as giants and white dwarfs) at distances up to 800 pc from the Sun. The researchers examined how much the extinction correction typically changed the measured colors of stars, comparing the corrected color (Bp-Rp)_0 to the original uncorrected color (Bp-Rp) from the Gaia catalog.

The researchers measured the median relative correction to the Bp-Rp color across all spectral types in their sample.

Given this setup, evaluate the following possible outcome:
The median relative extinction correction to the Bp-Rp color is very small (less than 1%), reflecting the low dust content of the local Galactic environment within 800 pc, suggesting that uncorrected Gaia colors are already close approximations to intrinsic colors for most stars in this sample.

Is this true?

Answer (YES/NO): NO